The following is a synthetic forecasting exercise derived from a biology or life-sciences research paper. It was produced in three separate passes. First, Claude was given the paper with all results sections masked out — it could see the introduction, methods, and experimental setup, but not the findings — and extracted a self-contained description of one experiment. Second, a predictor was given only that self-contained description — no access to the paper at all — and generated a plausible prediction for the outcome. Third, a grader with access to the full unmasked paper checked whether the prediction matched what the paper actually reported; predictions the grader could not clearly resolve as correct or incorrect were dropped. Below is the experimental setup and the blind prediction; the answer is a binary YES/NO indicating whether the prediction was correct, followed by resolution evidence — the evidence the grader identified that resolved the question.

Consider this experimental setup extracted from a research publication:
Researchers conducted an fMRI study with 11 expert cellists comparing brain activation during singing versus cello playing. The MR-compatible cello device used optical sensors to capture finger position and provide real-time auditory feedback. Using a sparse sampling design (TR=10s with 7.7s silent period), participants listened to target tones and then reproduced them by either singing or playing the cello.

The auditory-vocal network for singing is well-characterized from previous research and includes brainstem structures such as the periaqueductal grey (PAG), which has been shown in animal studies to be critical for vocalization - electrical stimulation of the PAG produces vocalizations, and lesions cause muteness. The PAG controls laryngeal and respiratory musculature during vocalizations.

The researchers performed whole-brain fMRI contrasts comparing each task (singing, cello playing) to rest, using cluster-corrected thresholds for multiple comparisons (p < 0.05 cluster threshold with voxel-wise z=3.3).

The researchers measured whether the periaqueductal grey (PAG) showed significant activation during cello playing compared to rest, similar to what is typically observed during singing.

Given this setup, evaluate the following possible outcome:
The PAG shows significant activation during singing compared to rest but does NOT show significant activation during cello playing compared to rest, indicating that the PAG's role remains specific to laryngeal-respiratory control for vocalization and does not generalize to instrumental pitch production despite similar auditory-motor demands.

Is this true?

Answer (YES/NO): YES